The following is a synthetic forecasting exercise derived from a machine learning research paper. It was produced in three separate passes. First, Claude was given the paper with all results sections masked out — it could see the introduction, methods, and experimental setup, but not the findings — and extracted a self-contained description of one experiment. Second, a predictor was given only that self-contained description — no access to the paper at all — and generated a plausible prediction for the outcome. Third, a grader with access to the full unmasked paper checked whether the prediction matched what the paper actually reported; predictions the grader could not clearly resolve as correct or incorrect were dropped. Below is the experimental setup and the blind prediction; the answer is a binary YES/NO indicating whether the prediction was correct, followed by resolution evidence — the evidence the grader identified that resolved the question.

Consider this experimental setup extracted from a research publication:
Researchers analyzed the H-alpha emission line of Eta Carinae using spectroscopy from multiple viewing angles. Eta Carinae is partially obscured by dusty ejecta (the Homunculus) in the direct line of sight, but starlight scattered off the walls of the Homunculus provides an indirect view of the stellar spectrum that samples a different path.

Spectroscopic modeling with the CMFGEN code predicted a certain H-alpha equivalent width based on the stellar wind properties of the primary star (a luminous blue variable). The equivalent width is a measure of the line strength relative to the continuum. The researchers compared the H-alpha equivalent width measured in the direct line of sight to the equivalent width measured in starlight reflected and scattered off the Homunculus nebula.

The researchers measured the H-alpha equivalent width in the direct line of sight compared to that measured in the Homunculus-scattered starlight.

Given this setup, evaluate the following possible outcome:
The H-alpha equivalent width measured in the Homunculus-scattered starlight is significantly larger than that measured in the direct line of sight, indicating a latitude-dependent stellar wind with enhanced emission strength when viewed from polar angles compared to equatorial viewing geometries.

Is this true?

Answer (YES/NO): NO